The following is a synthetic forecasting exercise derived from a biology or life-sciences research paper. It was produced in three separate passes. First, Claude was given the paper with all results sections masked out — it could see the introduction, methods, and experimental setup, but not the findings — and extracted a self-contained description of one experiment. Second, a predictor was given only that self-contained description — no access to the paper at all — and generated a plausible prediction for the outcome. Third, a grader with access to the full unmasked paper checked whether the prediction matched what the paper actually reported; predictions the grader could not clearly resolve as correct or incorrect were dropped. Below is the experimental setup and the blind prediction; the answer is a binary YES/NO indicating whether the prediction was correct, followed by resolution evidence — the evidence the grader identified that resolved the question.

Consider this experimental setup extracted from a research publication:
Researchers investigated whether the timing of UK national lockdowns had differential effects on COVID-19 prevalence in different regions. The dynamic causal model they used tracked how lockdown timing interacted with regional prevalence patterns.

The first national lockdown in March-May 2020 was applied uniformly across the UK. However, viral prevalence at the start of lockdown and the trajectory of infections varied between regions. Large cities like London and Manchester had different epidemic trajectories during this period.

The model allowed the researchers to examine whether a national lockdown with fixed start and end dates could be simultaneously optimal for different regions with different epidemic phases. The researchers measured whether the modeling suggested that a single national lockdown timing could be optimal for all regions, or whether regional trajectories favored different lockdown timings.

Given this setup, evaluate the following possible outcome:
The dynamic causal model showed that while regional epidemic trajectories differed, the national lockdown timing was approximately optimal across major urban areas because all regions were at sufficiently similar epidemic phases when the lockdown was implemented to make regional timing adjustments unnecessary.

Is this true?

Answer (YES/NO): NO